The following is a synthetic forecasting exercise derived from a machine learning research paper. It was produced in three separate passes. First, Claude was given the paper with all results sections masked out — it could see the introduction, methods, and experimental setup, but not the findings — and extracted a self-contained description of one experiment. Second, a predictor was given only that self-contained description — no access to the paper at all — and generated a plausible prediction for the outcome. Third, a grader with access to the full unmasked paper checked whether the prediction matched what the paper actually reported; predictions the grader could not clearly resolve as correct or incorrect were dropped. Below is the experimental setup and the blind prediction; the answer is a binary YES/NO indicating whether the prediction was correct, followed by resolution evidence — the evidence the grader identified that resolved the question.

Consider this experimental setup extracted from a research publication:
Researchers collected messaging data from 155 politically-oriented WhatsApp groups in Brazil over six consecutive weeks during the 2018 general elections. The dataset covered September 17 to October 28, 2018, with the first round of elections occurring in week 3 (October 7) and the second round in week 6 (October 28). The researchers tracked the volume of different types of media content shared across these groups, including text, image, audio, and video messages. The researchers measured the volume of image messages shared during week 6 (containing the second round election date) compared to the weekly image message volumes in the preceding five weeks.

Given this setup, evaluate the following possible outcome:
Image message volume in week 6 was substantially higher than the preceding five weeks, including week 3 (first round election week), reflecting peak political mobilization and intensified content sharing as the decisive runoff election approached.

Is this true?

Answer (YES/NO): YES